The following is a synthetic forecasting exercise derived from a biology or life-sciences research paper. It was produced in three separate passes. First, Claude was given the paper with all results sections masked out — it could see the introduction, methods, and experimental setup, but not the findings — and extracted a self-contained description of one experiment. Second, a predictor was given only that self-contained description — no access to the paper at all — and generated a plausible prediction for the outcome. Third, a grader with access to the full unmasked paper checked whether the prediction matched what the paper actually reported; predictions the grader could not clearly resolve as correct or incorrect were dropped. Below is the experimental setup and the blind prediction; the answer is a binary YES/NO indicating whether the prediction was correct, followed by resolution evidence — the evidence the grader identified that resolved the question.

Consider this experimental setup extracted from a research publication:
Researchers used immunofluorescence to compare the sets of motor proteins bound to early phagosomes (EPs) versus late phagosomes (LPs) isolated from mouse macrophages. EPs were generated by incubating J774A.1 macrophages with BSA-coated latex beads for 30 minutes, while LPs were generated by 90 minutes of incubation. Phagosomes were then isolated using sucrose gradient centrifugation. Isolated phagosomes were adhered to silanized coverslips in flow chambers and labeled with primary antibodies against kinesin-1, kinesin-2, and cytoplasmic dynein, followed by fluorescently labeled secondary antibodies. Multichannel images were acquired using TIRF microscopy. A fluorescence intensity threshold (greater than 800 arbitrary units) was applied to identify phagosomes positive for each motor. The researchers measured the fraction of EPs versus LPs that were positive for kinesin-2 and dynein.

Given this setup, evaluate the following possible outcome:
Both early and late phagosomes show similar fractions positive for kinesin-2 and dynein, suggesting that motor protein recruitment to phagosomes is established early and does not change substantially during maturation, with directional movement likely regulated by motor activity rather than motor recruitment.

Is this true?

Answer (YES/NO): NO